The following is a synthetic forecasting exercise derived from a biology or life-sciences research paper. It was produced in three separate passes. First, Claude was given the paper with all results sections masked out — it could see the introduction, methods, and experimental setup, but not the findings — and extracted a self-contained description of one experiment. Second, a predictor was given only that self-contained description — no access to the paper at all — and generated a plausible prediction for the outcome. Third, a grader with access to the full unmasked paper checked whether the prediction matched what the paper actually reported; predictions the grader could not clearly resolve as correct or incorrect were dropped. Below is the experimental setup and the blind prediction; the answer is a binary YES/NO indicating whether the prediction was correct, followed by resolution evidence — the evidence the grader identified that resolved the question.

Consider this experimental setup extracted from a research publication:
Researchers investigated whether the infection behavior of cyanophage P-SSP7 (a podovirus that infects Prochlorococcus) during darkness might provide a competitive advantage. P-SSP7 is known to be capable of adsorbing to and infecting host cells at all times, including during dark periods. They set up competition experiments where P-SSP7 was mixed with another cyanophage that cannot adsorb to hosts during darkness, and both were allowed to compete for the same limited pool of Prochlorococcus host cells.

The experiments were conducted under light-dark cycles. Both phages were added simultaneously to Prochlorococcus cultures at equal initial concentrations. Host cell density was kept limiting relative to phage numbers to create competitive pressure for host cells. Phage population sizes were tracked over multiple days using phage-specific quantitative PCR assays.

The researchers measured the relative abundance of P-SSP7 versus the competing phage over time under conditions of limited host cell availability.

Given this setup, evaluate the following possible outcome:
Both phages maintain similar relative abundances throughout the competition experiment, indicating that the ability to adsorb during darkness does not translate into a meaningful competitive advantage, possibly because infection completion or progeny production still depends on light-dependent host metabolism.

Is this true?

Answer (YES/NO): NO